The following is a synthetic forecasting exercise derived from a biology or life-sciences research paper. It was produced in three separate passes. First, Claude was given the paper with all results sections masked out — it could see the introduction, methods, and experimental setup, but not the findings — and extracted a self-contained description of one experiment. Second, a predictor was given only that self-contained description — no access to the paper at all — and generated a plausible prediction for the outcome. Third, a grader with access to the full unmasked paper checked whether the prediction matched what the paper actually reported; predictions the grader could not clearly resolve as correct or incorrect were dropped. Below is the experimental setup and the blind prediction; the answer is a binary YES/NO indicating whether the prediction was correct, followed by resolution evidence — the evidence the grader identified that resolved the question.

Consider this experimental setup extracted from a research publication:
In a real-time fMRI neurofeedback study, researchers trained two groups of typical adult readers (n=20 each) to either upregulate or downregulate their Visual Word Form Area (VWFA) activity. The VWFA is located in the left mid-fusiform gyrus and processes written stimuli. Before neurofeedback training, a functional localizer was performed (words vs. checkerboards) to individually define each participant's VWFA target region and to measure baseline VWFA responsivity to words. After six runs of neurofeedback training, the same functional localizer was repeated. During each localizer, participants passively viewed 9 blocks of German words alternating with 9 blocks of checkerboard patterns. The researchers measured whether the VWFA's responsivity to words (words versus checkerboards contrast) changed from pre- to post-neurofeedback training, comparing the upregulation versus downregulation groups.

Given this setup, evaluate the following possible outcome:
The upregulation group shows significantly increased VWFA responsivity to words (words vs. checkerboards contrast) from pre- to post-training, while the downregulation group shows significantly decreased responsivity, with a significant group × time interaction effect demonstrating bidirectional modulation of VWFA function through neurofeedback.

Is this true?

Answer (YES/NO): NO